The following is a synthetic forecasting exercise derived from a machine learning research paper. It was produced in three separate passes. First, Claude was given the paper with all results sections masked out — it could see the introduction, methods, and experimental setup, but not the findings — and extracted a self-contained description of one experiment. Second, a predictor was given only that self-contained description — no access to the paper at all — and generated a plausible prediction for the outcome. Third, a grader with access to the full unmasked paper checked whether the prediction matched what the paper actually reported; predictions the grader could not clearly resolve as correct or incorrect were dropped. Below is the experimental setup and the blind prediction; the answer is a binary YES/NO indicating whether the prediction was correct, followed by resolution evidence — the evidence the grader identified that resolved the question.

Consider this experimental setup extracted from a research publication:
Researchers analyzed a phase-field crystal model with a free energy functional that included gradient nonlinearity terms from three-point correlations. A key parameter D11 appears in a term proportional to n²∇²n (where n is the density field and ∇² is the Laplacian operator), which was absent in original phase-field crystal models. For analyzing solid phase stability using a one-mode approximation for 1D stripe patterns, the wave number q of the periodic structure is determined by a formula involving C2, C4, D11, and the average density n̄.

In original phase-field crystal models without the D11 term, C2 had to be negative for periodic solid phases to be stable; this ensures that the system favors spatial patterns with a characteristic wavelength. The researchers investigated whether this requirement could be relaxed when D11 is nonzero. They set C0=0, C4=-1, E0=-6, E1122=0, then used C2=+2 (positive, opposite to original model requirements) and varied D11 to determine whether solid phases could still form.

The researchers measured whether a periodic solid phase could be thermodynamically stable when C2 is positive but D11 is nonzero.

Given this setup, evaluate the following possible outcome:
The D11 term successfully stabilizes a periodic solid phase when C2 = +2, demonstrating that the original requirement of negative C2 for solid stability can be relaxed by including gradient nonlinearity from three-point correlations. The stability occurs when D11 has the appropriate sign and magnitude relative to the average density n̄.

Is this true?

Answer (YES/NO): YES